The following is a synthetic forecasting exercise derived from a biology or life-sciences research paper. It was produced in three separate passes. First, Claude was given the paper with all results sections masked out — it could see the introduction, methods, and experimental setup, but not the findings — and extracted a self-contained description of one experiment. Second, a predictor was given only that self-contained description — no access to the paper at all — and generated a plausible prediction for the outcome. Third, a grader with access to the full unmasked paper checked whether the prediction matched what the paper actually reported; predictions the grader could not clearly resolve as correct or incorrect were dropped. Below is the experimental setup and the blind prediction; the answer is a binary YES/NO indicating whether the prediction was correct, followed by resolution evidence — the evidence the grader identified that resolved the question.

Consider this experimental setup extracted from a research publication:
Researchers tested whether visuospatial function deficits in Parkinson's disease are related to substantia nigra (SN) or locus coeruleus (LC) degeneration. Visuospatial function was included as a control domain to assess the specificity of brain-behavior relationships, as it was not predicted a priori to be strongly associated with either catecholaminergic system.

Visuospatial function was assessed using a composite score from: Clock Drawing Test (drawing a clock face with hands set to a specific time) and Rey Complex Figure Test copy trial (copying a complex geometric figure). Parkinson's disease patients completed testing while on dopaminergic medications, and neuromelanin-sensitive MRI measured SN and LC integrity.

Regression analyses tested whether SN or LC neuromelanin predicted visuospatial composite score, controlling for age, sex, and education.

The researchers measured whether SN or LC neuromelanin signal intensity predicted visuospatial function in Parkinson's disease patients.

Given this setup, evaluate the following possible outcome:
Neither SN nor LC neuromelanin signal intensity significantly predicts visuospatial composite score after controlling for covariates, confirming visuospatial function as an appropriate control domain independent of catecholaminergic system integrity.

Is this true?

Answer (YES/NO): YES